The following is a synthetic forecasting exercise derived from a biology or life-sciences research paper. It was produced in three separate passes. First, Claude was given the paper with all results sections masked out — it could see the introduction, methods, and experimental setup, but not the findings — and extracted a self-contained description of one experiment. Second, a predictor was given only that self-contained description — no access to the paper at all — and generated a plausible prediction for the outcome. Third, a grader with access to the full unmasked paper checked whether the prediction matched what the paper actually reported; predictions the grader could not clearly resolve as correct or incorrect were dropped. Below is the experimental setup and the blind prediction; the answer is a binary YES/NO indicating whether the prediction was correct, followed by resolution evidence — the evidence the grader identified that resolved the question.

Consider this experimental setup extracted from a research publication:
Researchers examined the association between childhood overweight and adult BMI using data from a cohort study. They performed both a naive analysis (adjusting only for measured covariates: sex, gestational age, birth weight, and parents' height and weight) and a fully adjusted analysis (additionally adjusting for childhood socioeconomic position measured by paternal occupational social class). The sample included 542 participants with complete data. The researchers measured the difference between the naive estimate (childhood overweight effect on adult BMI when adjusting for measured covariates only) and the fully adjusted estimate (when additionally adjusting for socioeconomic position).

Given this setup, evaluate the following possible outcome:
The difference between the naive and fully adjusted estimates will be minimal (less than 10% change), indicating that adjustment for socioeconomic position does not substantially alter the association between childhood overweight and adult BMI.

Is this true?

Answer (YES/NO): YES